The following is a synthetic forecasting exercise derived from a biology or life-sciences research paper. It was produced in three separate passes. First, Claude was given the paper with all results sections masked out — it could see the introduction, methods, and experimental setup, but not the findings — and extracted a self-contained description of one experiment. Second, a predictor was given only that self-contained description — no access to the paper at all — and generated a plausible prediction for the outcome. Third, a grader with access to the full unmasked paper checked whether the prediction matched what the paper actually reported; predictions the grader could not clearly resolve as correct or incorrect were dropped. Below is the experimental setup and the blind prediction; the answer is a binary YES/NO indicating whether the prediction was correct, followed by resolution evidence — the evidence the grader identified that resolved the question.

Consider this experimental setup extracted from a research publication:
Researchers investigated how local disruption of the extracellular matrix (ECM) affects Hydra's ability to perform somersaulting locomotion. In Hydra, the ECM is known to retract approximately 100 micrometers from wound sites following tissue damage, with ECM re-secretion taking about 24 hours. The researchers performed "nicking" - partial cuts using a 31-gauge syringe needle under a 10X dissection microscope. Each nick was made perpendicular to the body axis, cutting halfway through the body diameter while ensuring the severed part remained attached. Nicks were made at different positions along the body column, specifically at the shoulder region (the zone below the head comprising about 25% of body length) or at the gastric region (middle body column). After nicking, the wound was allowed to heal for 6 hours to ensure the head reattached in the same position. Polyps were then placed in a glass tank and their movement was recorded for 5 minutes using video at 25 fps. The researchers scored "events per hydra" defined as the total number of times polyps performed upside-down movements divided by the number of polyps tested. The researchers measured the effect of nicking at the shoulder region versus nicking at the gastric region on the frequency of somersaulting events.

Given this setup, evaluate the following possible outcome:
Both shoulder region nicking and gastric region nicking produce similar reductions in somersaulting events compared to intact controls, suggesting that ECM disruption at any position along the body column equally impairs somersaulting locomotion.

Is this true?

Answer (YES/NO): NO